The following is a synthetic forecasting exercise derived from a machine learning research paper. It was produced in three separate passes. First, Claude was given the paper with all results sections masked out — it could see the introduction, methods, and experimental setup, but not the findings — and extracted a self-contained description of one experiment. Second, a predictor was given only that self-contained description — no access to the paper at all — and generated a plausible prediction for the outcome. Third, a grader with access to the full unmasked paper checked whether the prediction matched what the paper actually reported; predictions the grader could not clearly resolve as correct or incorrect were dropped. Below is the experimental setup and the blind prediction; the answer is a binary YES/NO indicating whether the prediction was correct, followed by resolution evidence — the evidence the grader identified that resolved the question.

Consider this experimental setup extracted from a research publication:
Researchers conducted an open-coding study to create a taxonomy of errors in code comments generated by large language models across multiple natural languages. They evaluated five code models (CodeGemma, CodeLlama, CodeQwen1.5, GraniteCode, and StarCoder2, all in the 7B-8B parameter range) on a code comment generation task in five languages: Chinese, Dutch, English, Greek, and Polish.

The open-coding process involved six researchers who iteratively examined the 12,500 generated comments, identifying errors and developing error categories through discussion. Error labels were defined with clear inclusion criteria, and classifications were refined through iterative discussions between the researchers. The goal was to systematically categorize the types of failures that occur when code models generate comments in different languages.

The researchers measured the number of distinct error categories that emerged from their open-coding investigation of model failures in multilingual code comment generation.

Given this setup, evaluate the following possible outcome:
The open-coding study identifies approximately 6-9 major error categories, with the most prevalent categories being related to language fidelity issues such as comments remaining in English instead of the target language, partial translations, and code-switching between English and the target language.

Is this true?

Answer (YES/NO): NO